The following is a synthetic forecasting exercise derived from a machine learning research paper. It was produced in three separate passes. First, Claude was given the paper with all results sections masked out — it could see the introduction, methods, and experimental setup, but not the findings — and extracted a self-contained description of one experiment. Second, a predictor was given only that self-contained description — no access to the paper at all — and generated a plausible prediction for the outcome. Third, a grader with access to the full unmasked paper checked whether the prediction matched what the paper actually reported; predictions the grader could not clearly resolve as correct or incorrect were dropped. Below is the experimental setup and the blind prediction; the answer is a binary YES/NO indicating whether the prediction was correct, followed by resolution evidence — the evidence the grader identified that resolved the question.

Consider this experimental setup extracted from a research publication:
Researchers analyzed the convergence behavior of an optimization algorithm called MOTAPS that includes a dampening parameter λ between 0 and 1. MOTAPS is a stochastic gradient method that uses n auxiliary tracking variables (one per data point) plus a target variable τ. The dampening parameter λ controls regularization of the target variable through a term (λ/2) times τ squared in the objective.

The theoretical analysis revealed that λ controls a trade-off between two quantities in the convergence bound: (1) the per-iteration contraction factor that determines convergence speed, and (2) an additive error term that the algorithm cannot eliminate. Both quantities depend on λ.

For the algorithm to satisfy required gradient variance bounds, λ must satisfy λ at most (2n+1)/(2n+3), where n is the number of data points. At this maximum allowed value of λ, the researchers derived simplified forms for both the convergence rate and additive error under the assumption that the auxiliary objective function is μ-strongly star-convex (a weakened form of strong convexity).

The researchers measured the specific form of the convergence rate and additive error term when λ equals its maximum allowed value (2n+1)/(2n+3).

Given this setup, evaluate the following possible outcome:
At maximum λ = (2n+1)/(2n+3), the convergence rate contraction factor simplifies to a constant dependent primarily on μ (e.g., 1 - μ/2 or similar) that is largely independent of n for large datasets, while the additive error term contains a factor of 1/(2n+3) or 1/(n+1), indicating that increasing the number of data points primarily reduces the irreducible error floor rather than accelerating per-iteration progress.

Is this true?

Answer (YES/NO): YES